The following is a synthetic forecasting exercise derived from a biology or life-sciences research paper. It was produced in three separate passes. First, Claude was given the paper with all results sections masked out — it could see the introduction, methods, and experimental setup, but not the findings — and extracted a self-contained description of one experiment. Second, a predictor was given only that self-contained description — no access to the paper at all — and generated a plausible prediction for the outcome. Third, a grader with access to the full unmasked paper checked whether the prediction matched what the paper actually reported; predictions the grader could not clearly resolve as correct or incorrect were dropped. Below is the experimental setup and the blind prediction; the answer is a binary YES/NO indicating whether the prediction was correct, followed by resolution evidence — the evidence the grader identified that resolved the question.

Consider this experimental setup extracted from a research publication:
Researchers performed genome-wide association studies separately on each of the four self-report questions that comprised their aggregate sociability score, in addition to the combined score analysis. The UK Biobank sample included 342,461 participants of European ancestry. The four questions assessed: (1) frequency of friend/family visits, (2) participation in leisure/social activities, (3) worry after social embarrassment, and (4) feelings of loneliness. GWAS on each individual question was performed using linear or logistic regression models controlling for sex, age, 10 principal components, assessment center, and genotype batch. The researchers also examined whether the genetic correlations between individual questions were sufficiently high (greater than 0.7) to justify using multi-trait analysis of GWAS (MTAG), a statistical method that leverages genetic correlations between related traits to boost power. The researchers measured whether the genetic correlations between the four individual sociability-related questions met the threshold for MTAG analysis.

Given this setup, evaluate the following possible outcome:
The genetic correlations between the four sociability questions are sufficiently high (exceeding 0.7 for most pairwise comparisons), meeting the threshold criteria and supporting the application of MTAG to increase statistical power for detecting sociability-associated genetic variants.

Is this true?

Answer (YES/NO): NO